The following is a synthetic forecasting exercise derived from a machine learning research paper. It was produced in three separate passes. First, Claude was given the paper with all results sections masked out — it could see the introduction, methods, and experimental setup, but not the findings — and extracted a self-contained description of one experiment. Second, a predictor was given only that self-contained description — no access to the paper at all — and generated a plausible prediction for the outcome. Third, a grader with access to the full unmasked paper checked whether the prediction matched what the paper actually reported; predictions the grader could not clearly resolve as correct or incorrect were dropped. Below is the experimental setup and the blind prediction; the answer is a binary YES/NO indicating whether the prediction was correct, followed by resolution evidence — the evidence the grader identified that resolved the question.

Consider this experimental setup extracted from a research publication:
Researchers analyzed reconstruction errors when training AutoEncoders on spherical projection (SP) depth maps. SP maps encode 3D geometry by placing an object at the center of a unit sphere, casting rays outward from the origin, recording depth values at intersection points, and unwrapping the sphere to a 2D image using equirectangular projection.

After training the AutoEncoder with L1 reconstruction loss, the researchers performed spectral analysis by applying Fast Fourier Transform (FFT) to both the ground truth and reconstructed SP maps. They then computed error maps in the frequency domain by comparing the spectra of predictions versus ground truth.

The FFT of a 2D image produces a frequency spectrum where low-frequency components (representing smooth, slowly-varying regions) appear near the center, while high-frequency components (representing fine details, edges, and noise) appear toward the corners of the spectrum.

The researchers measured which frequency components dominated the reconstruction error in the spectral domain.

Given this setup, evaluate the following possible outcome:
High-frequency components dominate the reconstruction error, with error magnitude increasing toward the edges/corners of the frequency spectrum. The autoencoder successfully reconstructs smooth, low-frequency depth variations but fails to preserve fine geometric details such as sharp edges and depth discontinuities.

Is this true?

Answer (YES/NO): YES